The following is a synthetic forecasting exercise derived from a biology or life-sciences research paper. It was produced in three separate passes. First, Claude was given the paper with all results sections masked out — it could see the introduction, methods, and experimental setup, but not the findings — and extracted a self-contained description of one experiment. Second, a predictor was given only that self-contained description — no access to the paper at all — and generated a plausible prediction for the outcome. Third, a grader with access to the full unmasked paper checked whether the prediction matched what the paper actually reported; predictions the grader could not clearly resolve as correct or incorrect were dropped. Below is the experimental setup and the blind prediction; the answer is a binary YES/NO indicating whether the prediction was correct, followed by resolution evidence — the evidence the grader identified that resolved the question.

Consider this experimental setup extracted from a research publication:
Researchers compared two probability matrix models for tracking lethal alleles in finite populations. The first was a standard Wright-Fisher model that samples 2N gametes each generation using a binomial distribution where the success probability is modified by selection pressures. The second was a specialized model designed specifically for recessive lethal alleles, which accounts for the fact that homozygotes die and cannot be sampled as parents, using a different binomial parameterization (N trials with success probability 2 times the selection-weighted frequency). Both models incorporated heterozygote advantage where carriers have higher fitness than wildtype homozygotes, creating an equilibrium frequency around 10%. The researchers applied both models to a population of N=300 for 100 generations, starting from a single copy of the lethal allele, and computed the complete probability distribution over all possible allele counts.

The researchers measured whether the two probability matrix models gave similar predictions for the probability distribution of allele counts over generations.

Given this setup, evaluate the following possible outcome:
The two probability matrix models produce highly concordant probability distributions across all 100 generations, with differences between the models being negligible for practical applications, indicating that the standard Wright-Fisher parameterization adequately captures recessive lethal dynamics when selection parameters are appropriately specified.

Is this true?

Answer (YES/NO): YES